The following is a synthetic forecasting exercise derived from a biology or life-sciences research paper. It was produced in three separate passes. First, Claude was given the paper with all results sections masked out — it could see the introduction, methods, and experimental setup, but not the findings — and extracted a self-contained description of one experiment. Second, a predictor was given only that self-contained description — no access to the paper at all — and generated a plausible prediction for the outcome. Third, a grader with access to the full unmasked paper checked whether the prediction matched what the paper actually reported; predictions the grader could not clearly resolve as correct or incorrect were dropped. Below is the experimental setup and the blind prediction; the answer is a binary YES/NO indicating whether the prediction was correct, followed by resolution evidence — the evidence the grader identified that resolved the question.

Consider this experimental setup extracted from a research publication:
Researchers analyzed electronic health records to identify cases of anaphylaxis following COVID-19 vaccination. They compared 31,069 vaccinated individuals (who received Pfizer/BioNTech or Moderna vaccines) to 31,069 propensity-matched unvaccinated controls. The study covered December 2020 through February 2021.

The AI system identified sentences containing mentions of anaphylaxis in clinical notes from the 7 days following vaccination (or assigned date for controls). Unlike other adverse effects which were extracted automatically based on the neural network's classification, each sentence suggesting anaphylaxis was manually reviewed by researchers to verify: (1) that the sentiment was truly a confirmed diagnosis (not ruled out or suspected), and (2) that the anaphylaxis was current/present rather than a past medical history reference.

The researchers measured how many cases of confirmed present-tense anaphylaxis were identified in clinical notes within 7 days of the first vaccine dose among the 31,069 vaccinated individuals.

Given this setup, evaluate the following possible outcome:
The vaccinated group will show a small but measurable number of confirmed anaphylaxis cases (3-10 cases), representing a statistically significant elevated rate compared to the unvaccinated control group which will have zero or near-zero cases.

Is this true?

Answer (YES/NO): NO